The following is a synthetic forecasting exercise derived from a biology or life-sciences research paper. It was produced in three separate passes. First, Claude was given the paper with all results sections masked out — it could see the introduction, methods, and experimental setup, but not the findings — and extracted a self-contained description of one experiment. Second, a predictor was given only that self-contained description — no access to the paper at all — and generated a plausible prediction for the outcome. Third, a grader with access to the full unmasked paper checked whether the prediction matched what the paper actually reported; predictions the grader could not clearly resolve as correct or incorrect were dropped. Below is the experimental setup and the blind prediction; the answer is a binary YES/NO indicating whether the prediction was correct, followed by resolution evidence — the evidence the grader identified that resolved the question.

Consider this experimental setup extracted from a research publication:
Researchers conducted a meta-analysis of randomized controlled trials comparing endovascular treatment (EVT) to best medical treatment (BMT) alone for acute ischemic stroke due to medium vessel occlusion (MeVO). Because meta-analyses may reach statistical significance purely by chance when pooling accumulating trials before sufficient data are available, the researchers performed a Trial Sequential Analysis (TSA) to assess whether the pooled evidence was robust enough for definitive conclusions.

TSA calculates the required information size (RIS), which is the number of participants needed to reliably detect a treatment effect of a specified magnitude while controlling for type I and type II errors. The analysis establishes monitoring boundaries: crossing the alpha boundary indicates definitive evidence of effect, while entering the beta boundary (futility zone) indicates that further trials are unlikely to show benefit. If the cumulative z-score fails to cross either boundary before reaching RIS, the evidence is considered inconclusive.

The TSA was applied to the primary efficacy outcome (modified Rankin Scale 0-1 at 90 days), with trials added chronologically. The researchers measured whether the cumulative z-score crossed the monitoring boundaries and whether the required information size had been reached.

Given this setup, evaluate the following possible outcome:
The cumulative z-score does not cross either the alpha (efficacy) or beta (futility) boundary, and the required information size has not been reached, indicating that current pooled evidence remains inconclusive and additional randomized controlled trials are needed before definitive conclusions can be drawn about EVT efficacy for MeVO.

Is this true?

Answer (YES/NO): NO